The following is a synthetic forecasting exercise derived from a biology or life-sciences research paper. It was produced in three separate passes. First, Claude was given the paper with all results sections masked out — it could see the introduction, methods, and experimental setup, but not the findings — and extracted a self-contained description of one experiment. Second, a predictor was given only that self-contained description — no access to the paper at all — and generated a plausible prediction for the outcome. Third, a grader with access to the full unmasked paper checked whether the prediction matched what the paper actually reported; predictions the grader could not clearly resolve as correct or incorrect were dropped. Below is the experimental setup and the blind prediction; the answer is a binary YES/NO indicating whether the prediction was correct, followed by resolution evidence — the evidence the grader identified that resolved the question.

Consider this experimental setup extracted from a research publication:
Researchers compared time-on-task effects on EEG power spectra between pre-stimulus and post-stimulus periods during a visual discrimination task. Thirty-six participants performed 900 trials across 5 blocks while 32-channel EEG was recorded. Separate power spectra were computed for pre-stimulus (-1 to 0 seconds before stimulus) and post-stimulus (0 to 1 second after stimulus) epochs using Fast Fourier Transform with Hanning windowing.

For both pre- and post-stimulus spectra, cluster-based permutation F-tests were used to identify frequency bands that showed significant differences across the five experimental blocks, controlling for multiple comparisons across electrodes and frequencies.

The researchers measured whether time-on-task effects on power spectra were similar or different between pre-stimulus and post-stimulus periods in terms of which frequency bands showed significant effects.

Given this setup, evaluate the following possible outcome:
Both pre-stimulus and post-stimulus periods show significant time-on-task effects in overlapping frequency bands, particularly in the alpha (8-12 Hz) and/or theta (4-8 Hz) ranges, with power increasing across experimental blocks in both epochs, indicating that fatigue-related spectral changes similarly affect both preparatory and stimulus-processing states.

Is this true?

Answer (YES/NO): YES